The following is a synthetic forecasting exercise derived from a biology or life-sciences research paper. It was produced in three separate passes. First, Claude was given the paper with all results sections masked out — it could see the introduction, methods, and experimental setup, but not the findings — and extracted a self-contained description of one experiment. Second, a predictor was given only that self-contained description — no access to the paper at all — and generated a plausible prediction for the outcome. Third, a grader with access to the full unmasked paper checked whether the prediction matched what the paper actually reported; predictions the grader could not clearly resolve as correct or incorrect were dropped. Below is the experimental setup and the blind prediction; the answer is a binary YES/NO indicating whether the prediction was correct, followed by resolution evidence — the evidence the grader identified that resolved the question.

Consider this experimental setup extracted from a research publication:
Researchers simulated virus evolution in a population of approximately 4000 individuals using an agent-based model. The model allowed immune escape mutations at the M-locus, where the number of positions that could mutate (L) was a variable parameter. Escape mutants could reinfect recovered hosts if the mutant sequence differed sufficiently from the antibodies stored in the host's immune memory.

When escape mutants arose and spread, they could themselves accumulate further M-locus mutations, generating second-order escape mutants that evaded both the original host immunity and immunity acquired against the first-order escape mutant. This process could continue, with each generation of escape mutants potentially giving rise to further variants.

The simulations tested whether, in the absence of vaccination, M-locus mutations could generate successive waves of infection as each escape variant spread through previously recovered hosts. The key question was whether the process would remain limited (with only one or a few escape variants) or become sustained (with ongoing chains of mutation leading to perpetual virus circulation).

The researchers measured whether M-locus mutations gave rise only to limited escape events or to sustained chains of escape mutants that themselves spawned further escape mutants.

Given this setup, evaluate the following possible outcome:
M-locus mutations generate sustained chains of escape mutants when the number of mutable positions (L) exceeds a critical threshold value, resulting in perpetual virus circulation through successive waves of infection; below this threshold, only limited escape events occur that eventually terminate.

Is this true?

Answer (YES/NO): NO